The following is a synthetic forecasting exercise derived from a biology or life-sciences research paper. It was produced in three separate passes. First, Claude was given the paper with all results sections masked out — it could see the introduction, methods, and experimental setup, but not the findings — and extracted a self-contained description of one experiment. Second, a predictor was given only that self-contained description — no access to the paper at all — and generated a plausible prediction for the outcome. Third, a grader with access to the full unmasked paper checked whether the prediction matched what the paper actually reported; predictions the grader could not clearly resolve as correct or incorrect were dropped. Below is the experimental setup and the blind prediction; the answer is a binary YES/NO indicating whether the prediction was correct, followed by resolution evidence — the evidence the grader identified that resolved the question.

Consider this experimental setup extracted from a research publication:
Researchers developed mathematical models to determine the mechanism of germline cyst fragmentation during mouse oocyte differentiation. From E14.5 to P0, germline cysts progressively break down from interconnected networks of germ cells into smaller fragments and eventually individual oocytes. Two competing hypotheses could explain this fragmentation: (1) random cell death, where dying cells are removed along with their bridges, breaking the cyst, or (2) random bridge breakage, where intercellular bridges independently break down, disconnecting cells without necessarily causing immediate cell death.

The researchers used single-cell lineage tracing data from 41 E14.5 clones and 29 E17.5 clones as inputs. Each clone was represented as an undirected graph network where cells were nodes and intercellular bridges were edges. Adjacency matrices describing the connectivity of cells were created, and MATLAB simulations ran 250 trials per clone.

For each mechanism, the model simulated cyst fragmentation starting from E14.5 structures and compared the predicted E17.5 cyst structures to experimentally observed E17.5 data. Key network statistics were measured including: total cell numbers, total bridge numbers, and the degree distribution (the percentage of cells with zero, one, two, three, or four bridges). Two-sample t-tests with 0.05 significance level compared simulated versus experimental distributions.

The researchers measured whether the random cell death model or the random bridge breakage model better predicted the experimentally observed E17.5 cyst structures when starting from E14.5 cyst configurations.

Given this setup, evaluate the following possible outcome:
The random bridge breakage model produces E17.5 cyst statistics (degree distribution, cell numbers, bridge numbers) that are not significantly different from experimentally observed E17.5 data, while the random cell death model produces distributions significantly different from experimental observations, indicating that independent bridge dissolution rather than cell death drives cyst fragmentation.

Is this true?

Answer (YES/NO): NO